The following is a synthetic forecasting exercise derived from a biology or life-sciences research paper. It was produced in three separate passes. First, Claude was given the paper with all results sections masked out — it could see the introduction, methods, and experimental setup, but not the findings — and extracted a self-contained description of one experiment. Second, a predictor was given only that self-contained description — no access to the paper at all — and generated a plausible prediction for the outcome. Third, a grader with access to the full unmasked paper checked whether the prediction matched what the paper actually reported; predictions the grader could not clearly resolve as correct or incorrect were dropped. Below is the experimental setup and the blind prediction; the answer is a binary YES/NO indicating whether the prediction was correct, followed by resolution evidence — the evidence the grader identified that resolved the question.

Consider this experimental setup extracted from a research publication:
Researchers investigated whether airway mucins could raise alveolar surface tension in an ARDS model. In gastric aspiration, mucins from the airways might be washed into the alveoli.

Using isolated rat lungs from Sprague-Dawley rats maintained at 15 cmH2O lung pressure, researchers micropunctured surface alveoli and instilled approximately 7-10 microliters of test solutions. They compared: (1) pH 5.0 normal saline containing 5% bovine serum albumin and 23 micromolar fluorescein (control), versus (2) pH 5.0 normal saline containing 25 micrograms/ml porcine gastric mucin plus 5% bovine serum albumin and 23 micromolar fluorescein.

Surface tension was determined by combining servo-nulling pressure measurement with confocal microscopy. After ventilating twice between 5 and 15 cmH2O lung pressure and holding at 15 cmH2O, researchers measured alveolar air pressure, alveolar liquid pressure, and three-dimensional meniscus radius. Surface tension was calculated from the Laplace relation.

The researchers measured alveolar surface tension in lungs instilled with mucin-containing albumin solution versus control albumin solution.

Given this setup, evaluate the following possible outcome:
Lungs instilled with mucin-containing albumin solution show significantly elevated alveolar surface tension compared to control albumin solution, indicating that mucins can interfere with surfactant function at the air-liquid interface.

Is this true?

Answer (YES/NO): YES